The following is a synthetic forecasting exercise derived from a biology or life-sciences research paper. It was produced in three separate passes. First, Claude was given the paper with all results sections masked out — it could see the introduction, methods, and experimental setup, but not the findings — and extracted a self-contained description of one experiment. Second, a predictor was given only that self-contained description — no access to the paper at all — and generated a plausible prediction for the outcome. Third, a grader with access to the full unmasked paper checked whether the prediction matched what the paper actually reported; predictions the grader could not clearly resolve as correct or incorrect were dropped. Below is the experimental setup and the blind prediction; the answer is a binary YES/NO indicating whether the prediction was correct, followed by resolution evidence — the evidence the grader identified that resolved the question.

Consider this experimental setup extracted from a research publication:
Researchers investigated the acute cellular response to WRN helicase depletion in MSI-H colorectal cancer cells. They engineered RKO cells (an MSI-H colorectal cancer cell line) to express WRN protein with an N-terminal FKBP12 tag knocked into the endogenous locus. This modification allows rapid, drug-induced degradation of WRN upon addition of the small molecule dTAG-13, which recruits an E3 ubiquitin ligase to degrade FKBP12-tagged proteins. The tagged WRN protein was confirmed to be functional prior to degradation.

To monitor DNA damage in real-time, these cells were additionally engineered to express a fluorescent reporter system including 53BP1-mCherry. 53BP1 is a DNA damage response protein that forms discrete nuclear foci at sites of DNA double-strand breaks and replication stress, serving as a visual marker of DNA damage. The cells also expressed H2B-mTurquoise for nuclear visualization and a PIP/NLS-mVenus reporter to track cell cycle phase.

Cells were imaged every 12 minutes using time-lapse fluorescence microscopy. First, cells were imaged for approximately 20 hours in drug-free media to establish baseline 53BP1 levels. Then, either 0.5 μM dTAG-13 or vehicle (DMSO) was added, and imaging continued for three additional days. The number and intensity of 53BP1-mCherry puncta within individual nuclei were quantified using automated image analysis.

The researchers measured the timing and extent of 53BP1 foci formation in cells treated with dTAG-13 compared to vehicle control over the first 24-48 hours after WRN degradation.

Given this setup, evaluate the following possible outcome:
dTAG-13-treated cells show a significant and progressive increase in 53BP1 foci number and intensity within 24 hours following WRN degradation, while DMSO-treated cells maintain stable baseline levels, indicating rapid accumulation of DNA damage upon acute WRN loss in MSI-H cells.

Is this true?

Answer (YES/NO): YES